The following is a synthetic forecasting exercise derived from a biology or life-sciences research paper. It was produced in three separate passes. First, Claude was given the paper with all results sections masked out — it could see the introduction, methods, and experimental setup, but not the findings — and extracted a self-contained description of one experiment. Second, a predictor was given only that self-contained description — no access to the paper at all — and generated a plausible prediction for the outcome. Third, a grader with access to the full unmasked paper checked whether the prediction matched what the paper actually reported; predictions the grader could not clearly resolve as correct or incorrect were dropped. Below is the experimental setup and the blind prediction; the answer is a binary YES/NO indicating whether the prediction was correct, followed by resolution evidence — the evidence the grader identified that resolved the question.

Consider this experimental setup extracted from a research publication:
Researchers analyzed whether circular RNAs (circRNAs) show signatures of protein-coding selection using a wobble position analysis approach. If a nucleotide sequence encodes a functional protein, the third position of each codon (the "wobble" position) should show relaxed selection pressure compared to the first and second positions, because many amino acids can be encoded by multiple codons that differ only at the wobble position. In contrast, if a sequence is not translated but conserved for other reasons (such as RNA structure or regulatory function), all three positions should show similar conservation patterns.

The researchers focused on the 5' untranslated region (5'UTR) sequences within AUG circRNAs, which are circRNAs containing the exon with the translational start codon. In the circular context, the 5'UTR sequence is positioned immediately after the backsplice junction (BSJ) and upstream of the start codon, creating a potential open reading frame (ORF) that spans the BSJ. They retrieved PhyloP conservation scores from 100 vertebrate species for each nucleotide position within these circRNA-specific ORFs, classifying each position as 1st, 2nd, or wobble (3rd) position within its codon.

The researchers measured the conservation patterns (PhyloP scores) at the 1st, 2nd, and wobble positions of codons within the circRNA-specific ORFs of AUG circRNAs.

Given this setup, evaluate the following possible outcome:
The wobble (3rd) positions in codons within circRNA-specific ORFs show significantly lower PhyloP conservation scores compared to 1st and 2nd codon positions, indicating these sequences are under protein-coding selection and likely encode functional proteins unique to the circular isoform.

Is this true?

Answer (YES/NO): NO